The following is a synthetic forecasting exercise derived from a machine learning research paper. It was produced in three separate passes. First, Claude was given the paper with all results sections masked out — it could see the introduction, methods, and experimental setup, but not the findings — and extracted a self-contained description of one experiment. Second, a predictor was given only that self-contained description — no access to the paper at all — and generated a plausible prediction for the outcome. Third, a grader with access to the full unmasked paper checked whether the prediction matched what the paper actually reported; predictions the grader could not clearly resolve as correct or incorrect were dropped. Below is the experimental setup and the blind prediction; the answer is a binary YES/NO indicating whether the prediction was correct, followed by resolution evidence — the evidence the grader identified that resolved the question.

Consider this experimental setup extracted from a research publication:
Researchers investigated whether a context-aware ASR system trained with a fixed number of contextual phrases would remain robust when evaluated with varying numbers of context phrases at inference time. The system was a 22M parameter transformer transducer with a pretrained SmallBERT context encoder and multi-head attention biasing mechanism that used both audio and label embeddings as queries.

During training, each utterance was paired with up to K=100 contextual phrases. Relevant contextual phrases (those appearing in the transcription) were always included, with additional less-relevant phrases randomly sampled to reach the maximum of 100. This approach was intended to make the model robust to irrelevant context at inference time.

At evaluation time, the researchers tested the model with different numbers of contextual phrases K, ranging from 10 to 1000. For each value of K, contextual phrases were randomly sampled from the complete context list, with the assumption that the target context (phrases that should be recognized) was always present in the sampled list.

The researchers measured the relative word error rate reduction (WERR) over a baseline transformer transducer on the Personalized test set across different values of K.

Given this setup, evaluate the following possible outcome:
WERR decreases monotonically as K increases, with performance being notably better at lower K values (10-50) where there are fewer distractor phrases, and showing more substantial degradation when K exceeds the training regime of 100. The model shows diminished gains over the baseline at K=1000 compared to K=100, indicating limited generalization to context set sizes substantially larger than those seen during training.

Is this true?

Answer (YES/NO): NO